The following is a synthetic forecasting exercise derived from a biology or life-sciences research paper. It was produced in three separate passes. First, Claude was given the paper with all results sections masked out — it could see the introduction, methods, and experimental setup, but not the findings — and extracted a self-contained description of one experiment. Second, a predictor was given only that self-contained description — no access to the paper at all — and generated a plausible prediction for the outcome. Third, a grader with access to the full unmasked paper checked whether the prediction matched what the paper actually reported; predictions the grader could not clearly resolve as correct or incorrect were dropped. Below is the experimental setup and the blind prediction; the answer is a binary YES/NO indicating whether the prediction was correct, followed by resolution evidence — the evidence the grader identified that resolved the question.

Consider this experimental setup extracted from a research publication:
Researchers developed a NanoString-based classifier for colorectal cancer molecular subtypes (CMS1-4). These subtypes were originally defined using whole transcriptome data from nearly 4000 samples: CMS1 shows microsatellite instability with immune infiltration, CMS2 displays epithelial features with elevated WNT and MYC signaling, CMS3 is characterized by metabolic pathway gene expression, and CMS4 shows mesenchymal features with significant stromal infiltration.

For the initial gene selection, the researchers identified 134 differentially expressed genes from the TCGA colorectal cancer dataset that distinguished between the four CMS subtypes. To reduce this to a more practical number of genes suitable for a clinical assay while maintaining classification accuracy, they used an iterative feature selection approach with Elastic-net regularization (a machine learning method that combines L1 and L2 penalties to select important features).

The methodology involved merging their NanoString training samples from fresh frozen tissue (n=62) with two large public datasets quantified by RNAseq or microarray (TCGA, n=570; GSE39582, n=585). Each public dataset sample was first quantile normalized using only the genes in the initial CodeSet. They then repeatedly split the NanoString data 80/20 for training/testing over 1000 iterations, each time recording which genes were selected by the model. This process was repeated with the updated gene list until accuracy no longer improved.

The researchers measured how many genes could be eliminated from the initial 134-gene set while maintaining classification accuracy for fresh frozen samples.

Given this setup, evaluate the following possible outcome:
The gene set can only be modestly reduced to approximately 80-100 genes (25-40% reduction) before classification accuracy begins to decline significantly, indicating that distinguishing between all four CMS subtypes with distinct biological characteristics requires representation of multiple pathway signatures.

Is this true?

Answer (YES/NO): NO